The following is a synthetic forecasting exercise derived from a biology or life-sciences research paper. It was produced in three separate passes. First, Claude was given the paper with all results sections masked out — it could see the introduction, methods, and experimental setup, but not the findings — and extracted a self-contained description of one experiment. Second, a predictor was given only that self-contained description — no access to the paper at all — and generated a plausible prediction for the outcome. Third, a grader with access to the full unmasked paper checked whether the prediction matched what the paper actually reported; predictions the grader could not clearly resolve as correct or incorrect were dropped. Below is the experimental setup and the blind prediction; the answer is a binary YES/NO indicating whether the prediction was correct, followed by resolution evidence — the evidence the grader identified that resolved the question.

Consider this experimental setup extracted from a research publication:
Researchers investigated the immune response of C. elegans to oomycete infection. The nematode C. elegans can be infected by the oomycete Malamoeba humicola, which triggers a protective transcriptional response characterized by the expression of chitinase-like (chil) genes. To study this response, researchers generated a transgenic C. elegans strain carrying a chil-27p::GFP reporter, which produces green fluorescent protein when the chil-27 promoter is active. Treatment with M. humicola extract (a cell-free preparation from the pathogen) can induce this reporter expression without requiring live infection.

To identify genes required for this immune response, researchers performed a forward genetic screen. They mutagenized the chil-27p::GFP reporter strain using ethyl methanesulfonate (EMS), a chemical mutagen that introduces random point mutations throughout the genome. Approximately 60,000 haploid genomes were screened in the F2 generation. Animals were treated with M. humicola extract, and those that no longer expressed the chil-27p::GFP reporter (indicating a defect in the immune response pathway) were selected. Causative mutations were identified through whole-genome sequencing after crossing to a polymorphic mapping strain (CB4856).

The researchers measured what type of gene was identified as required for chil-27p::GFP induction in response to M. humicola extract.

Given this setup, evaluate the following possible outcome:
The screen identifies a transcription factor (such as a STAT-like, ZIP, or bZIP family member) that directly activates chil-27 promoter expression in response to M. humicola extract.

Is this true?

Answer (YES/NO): NO